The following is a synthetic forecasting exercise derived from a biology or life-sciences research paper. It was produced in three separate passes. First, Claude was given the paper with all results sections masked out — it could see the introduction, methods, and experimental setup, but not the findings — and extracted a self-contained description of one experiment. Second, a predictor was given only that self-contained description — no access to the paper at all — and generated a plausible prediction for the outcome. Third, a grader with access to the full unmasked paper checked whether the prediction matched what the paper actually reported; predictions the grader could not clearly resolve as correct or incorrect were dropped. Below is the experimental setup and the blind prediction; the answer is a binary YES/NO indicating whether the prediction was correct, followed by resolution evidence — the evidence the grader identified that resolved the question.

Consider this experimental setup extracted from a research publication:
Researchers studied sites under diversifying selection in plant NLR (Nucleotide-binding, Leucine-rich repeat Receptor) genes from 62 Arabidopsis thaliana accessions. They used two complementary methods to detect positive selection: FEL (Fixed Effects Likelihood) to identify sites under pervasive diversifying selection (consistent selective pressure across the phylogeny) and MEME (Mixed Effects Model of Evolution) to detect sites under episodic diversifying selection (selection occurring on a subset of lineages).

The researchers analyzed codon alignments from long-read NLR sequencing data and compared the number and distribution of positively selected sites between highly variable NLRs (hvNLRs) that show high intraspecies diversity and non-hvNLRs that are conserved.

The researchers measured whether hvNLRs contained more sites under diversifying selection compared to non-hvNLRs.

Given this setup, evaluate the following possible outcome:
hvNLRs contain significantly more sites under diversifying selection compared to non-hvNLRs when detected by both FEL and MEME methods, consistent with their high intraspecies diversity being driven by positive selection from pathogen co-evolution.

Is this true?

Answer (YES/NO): YES